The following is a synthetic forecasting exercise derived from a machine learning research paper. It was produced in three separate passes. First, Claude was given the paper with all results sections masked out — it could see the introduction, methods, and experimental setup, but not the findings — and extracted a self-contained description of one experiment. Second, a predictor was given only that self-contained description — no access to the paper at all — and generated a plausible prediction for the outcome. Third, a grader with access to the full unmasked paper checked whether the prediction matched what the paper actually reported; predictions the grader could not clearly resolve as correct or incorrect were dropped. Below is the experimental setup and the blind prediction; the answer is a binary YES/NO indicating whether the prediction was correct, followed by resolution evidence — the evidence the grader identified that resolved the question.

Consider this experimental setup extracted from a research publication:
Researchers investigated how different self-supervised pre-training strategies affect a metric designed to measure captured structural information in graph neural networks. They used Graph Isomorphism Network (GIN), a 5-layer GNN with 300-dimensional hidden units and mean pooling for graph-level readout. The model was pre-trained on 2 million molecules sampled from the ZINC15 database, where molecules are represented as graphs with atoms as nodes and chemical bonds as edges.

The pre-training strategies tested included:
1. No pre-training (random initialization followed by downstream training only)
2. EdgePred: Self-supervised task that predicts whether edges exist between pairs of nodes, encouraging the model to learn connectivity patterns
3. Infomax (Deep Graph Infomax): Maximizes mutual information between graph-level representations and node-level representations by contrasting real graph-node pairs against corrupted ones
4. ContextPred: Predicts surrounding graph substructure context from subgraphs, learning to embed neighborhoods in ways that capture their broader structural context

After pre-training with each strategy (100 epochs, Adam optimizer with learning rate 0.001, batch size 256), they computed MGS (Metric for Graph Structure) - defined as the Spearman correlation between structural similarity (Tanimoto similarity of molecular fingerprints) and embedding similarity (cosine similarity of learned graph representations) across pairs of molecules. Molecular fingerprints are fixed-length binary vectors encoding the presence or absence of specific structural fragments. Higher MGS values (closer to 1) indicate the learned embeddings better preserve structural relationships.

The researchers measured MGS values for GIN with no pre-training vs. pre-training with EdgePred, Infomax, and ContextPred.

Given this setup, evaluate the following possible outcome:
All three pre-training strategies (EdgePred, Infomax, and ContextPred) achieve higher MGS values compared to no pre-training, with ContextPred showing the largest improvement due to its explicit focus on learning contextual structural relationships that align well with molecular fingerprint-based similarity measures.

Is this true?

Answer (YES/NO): YES